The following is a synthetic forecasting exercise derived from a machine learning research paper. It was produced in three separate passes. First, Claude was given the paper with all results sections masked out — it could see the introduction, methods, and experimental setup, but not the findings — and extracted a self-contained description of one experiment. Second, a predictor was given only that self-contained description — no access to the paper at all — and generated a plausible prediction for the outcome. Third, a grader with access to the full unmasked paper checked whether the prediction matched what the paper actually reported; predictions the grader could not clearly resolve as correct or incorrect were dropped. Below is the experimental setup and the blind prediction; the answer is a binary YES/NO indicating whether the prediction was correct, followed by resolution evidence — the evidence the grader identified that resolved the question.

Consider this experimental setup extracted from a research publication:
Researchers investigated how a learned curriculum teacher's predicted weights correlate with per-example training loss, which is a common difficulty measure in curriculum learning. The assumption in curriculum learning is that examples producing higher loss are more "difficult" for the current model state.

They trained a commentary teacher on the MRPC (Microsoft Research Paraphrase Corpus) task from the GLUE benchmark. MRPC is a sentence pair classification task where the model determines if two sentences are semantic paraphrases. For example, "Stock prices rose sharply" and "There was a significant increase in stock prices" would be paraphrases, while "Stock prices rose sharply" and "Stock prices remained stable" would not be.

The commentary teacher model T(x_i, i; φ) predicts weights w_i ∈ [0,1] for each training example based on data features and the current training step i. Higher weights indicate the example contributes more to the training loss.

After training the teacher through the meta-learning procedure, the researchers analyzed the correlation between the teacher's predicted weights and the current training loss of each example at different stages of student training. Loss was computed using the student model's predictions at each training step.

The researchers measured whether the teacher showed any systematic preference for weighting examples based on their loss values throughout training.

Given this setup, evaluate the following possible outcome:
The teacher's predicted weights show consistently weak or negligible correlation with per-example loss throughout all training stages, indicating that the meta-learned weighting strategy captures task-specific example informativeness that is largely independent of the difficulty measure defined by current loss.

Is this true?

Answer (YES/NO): NO